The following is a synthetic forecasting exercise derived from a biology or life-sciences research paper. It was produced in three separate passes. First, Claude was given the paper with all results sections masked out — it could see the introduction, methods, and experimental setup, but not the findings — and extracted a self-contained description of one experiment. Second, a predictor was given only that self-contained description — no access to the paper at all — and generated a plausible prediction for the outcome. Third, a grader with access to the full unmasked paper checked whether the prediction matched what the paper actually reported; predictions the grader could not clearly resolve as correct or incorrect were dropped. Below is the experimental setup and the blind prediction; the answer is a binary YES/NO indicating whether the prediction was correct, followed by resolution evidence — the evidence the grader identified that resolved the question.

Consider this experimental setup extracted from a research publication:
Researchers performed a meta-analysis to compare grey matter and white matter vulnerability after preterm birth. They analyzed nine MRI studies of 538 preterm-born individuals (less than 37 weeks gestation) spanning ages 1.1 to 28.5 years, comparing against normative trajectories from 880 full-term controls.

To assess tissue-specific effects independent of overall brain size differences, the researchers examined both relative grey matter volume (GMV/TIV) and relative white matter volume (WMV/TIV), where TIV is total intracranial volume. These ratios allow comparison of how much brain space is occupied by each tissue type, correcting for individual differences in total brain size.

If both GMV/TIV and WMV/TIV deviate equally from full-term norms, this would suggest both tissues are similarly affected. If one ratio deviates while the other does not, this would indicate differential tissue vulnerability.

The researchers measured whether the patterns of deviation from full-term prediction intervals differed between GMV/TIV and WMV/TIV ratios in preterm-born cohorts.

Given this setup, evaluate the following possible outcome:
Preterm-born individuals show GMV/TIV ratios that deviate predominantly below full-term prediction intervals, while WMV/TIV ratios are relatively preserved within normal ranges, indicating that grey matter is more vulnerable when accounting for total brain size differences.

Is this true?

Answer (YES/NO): NO